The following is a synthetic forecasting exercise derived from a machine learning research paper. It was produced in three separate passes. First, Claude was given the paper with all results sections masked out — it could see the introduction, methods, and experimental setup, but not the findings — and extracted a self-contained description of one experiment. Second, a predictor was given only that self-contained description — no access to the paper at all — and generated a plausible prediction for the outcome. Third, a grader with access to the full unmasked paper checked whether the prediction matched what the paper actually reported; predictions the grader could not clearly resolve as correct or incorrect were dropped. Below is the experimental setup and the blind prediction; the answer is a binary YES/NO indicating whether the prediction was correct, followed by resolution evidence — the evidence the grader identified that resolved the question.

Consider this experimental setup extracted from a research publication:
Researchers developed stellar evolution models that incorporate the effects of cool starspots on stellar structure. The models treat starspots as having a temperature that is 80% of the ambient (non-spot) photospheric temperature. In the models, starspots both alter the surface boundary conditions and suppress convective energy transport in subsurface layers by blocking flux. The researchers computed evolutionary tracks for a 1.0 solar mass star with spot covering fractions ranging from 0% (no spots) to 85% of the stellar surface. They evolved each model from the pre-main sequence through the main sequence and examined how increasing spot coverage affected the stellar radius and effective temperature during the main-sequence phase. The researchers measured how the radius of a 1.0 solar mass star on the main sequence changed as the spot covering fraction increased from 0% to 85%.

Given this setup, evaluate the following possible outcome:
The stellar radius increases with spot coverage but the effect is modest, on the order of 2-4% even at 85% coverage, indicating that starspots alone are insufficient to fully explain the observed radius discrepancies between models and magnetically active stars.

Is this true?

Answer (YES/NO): NO